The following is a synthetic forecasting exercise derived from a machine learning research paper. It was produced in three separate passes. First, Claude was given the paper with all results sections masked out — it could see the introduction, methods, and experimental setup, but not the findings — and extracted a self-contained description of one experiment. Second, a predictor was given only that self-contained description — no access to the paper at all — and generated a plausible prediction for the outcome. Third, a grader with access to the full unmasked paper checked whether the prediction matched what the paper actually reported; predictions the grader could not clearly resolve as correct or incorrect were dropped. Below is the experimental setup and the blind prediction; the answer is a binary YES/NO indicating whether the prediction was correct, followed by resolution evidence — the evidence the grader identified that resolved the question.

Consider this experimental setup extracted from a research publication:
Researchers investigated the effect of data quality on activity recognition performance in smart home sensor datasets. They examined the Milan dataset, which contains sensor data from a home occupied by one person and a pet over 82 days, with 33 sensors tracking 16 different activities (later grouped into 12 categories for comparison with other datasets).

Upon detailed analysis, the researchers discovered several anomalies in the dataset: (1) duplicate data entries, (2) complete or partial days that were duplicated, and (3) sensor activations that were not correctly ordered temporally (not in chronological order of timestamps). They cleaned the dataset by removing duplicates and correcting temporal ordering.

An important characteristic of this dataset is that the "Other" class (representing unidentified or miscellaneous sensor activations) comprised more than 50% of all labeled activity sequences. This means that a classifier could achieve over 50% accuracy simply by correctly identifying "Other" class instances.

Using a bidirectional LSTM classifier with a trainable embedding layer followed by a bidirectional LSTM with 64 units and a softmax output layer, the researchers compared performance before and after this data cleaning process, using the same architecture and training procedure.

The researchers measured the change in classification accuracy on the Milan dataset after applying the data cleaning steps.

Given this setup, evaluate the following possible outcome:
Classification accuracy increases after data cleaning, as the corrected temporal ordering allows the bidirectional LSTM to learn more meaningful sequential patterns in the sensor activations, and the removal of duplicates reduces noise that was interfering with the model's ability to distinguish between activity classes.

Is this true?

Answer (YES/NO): NO